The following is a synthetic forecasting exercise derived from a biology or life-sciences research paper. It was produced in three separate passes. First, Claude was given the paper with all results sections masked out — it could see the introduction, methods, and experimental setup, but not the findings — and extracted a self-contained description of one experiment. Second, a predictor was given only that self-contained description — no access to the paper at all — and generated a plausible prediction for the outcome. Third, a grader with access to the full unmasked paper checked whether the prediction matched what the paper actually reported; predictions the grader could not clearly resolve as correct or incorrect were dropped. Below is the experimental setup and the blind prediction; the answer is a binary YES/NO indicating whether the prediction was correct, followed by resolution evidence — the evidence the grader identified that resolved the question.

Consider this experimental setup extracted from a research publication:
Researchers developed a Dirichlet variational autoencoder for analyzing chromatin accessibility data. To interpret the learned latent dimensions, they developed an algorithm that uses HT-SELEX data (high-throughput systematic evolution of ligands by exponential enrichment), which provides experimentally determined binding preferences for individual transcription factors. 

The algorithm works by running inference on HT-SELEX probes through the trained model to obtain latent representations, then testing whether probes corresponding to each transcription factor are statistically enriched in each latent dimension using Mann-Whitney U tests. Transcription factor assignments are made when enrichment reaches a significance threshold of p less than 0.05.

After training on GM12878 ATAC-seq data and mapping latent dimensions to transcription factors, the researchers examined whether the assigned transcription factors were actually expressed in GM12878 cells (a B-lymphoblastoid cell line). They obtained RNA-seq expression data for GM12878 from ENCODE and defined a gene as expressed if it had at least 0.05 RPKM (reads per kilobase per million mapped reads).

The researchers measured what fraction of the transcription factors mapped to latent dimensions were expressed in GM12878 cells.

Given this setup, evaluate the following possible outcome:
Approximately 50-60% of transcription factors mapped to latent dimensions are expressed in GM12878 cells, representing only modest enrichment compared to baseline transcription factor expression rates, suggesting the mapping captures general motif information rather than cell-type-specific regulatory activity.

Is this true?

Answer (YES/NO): NO